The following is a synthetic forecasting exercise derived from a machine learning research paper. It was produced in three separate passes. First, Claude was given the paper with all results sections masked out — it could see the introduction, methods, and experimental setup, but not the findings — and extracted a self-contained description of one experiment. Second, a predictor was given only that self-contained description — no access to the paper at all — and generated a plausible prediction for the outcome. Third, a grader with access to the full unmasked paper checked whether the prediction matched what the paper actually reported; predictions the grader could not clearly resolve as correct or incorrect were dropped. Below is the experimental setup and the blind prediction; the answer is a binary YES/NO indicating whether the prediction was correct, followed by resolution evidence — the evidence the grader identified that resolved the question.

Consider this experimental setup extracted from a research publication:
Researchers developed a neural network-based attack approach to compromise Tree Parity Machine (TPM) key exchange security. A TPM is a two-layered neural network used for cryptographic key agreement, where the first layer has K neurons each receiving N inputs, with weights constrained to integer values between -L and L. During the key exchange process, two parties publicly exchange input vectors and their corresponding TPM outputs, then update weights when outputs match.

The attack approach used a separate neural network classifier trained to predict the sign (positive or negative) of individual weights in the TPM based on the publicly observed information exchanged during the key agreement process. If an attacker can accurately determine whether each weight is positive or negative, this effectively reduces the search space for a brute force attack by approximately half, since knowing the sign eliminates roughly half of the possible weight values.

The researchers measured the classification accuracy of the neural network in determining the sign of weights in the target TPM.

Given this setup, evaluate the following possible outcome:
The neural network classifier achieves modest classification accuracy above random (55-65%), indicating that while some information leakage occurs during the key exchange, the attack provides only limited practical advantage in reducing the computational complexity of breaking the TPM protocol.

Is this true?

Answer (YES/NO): NO